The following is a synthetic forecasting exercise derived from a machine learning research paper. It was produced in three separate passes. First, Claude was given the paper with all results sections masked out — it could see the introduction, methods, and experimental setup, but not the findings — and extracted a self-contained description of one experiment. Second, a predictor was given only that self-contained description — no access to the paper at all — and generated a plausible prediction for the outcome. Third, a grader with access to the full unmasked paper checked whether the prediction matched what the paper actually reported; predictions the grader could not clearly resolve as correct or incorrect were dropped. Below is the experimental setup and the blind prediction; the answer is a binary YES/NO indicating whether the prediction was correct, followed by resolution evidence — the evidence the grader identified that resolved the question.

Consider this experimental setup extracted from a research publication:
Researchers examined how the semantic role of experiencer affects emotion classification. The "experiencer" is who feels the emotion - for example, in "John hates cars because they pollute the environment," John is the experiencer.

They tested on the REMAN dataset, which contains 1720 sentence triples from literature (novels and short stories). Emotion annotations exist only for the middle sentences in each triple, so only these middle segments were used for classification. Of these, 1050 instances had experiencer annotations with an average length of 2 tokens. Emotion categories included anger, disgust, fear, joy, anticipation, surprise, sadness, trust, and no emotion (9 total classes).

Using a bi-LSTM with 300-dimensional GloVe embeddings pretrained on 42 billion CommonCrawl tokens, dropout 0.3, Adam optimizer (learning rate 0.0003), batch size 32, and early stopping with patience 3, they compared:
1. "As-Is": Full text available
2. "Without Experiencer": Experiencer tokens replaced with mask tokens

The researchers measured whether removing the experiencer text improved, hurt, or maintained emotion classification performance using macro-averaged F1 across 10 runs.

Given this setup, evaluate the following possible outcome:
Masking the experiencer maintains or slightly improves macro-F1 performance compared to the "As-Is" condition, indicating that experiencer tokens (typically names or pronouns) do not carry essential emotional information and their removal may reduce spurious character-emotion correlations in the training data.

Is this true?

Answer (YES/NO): NO